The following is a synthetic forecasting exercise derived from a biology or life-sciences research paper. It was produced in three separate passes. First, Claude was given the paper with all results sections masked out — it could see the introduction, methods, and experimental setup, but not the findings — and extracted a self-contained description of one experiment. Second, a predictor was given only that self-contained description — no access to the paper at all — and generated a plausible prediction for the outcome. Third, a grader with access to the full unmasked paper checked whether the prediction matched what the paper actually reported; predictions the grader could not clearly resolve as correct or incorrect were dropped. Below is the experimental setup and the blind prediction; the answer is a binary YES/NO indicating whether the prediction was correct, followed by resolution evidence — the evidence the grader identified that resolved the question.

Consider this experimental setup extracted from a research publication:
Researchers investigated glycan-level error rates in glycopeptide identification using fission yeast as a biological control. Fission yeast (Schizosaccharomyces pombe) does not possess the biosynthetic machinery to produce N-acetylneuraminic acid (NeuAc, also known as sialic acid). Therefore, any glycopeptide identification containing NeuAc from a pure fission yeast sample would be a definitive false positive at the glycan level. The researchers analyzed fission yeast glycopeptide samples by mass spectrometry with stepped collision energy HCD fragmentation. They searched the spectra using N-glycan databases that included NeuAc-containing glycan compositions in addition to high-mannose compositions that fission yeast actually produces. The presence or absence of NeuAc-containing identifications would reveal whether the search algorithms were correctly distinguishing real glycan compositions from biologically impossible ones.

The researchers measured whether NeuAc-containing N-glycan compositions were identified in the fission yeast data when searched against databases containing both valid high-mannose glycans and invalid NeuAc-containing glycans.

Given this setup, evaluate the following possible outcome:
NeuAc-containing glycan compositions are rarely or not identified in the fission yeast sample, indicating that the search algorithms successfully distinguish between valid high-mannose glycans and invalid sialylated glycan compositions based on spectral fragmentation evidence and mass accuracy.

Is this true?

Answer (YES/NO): NO